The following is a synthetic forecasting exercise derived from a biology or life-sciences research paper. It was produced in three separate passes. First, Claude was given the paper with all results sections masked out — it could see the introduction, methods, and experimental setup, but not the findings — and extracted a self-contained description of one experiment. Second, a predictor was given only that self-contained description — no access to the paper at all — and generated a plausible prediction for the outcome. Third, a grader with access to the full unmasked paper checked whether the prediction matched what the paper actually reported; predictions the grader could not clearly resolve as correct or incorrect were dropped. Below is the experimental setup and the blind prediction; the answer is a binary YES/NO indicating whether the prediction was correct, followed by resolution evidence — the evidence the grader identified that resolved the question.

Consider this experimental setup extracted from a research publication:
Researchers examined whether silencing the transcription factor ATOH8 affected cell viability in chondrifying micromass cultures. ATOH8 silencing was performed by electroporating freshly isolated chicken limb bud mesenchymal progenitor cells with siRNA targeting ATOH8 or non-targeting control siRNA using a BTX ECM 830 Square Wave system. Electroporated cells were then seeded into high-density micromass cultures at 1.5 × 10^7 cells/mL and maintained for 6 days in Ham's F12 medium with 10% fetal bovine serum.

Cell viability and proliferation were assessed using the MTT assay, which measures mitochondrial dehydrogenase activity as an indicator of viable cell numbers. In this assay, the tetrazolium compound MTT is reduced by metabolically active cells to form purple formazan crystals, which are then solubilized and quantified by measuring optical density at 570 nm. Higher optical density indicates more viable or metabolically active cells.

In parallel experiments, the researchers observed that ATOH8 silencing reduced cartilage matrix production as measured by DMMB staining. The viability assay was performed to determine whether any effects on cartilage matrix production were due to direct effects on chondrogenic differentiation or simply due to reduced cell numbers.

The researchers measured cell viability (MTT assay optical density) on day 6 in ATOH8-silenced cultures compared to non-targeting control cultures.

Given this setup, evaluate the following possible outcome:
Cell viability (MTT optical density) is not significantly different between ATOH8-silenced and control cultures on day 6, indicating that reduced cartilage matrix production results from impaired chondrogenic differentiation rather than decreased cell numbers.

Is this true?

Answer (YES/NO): NO